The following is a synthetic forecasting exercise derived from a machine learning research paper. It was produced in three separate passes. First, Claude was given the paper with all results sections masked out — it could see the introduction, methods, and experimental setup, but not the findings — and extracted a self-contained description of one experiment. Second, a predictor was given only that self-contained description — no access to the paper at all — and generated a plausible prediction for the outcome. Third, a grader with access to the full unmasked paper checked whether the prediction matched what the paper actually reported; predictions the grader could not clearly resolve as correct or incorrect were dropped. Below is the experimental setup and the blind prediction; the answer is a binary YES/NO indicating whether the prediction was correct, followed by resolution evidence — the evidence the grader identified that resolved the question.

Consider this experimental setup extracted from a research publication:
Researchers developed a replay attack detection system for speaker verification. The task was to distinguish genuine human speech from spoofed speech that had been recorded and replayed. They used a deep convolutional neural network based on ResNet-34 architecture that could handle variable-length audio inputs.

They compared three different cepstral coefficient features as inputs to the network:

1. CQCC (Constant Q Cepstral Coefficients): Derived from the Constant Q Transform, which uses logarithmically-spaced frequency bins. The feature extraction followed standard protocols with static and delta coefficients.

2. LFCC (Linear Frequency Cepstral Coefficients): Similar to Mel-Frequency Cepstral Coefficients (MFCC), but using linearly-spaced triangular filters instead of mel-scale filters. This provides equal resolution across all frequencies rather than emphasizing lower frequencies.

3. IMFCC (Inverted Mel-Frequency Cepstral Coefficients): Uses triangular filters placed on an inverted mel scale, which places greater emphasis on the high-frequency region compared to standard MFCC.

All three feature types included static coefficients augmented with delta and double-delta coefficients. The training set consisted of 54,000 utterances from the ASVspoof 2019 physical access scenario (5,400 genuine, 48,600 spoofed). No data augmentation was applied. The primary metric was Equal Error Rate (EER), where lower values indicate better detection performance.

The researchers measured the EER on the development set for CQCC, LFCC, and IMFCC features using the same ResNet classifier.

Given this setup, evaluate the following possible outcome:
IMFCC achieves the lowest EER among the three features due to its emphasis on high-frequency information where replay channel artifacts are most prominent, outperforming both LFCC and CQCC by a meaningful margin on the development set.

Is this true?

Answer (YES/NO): NO